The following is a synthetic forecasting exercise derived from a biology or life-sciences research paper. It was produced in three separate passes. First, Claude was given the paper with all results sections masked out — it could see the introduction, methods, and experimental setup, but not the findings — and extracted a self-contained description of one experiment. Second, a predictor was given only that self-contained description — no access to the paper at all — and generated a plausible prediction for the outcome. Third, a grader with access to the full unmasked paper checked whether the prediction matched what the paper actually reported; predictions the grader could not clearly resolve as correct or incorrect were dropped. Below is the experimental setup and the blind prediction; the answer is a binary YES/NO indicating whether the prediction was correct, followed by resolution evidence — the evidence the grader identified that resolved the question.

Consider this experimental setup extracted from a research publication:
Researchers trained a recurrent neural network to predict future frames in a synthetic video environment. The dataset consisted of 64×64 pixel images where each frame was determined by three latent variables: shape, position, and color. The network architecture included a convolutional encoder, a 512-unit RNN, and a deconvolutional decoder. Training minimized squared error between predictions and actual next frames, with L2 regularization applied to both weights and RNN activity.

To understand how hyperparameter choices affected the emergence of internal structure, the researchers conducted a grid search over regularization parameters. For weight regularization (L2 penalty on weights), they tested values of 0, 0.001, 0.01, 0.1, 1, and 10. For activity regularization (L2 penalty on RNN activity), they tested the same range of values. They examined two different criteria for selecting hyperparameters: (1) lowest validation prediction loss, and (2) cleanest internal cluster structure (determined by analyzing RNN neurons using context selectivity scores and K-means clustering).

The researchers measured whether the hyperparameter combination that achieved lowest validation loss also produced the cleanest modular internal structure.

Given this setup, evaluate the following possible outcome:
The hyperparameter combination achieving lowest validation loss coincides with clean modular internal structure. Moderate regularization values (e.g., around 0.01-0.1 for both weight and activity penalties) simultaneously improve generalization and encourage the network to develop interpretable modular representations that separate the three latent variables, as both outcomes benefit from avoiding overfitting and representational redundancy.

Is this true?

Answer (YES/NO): NO